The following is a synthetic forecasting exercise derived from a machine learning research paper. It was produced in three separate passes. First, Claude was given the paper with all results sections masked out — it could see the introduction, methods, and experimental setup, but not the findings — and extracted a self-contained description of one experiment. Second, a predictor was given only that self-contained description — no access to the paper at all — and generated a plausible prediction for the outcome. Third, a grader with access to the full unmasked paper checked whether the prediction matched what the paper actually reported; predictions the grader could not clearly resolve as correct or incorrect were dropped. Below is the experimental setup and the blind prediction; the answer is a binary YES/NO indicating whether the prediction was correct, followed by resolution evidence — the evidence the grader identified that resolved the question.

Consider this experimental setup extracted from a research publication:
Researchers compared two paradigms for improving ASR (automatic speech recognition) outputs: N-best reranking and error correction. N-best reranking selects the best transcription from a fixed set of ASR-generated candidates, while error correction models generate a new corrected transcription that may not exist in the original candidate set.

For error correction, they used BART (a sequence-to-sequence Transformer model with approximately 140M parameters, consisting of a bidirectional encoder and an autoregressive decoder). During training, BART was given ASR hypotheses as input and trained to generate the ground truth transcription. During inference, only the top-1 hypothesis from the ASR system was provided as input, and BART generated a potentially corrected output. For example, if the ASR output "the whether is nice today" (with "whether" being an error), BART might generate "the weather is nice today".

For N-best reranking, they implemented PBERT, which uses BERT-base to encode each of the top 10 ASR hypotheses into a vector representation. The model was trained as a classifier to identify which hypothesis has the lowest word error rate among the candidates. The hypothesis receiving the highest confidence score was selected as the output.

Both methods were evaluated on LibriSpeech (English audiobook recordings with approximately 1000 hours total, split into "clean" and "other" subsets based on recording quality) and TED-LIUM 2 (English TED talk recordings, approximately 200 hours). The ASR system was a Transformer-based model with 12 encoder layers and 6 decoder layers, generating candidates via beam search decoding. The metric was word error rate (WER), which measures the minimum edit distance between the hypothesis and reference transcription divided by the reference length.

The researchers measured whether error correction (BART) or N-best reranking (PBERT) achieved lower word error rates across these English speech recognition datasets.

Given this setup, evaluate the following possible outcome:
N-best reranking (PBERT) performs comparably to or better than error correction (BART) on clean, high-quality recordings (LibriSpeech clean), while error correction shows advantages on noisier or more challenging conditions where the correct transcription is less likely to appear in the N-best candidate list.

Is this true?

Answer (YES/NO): NO